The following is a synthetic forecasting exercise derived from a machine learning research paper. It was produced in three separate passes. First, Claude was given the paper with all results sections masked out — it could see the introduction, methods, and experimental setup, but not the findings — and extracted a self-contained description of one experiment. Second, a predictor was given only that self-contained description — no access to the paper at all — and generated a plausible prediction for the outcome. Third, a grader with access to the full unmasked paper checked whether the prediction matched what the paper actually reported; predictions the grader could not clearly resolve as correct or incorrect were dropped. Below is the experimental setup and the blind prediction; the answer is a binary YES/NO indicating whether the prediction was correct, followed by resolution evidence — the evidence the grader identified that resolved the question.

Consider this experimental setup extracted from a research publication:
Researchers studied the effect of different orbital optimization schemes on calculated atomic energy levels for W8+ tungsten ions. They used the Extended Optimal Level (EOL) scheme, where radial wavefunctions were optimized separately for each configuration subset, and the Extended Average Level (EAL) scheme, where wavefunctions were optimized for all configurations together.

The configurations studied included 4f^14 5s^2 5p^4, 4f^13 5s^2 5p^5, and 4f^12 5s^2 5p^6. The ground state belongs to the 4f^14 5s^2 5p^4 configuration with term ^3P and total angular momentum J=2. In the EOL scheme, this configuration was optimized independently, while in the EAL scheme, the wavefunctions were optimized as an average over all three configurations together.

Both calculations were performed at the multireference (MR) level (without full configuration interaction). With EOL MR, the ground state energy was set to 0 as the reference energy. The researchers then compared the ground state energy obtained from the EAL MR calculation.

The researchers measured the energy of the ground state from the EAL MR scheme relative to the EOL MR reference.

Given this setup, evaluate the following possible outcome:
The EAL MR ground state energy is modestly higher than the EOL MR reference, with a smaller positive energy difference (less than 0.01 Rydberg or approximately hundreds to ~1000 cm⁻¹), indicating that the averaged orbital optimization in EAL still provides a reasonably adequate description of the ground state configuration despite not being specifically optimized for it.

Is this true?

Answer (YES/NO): NO